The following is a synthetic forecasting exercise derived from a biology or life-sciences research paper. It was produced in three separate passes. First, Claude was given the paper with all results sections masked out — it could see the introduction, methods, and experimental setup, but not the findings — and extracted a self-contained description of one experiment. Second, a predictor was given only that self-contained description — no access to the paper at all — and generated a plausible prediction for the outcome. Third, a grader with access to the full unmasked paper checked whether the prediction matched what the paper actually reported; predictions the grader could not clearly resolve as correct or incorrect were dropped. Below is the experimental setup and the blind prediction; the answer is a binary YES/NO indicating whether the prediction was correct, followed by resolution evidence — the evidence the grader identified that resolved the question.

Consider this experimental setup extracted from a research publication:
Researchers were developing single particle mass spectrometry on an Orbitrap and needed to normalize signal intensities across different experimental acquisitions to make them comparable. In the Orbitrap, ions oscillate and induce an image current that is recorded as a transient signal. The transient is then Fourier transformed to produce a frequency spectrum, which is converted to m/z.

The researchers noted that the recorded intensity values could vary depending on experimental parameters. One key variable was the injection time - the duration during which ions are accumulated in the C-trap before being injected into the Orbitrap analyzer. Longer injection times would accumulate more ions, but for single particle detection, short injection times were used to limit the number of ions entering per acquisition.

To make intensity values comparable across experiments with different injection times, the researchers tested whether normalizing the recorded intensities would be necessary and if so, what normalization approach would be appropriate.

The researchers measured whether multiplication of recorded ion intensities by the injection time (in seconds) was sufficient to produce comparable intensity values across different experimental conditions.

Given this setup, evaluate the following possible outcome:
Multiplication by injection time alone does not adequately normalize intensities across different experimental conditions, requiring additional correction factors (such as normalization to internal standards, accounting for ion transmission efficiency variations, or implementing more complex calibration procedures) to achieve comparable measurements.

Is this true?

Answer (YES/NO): NO